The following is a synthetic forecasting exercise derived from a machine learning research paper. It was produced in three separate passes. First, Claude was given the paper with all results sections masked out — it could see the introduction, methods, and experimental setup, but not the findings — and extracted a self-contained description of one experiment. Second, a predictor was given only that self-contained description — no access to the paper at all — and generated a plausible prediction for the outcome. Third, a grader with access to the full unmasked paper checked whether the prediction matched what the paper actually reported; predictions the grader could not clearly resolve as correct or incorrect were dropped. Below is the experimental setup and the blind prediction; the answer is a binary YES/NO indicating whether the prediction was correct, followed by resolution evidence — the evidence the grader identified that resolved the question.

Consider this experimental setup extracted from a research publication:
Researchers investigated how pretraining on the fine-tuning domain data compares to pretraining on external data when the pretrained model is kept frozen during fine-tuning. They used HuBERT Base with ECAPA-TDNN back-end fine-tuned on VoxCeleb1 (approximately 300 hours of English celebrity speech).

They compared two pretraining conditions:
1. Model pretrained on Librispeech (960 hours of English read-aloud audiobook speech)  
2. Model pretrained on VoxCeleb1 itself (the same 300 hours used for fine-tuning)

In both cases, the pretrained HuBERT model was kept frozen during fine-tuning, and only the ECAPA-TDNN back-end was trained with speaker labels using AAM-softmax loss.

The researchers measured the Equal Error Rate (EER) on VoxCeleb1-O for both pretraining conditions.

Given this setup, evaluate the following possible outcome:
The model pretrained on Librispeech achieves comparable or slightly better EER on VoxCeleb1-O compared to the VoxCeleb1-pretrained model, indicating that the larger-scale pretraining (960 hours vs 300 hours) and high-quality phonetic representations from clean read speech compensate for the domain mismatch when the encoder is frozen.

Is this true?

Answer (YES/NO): NO